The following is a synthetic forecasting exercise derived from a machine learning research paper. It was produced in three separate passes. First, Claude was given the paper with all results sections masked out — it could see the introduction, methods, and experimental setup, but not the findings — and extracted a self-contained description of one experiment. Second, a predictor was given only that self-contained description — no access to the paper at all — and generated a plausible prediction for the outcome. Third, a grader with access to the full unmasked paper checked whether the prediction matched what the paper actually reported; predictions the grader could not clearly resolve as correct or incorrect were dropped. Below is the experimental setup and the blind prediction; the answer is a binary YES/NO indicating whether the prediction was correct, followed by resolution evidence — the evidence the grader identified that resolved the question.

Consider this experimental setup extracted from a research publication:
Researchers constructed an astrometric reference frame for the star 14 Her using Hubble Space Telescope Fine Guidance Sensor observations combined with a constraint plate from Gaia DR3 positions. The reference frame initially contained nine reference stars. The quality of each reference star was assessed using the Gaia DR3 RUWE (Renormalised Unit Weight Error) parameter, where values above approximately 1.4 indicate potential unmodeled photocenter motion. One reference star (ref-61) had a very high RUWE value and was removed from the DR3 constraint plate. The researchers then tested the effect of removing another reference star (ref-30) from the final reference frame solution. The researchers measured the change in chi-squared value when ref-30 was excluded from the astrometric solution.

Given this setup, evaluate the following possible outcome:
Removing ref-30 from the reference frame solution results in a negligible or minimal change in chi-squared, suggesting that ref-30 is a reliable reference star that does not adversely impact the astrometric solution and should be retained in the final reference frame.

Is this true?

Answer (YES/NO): NO